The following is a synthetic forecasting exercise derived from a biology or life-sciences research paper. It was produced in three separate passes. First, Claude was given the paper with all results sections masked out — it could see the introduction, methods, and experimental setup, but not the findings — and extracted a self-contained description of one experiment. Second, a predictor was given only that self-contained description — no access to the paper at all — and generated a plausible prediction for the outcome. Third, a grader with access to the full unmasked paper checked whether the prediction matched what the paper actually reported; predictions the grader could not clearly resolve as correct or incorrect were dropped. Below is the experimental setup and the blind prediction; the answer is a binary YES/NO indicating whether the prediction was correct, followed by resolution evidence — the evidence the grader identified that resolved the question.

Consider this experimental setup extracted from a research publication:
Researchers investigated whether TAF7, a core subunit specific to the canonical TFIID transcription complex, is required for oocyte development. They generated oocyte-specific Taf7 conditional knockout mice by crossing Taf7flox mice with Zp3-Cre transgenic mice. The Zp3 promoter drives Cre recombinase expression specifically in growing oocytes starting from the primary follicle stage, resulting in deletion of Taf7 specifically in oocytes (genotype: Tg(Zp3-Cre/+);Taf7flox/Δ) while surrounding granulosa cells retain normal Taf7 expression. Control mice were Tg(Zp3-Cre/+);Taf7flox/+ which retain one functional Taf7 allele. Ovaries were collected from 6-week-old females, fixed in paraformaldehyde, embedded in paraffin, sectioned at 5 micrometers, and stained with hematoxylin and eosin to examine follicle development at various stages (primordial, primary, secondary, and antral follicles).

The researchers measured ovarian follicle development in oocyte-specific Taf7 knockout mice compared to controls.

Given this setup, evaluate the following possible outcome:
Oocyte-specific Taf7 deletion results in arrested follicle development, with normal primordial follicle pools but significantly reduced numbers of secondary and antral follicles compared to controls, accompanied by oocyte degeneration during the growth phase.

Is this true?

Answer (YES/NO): NO